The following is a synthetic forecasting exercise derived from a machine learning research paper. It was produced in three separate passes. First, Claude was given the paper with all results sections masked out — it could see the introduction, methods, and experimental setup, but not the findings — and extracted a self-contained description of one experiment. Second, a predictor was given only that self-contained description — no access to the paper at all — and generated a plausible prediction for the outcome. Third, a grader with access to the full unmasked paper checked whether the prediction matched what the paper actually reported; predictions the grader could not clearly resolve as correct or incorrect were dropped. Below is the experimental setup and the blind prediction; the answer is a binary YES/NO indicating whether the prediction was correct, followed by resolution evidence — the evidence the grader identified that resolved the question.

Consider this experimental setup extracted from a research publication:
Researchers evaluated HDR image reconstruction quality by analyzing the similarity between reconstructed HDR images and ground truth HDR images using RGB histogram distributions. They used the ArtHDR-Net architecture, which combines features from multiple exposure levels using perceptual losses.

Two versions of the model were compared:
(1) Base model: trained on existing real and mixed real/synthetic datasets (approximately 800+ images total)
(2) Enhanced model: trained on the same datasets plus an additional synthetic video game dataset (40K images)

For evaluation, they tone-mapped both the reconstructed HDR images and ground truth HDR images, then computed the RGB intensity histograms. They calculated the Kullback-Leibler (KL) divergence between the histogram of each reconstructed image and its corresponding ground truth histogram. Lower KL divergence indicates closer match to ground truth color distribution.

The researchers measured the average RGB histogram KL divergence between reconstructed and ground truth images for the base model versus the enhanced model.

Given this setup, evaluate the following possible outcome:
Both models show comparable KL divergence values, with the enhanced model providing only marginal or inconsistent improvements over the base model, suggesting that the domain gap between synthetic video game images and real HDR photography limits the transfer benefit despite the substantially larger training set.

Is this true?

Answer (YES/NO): NO